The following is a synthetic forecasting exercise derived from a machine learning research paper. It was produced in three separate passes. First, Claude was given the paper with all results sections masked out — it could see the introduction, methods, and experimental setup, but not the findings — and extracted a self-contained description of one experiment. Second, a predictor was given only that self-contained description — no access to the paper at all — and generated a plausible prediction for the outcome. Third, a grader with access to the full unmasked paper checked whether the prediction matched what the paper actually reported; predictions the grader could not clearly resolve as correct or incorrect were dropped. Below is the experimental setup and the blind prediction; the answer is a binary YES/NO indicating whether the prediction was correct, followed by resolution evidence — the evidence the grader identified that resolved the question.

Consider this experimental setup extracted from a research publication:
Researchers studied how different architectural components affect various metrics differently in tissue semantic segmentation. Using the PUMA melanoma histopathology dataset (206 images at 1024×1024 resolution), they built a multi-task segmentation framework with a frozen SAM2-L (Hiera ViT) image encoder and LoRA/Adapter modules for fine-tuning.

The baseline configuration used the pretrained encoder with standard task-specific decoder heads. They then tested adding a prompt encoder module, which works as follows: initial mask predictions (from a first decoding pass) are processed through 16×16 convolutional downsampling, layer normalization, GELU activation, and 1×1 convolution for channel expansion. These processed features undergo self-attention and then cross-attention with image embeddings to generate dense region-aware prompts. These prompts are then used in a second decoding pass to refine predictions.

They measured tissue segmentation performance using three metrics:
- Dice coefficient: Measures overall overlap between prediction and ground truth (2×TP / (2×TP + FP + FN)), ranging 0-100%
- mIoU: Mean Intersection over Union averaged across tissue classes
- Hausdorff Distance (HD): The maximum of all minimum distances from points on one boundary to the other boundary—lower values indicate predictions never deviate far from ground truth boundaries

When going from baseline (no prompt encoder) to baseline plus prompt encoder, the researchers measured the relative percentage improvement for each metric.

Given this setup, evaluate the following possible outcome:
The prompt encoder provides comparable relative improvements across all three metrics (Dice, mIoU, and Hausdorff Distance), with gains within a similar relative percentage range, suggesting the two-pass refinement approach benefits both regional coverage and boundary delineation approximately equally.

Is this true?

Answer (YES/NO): NO